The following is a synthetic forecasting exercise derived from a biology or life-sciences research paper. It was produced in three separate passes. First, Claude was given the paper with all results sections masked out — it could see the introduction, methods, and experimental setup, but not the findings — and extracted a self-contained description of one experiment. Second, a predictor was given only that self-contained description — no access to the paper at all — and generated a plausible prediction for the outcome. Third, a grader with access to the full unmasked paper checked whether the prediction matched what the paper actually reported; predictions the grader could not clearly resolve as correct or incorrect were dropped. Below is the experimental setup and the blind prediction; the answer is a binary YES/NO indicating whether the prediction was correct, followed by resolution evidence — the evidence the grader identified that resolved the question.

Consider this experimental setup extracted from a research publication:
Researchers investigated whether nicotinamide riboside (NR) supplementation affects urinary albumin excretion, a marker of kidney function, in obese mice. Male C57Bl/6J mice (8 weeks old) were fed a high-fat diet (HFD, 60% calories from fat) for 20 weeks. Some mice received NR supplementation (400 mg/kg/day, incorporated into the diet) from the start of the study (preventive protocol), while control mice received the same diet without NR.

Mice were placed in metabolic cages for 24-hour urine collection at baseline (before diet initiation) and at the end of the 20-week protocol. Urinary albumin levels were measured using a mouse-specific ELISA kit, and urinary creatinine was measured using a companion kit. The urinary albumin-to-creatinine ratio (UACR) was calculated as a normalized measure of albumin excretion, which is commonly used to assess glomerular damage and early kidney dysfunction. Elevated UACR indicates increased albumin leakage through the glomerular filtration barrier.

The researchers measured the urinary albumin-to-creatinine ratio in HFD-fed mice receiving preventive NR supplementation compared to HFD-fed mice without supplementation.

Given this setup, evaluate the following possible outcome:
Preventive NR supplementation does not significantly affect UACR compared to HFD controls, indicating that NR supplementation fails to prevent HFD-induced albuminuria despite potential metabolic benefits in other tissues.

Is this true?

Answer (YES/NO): YES